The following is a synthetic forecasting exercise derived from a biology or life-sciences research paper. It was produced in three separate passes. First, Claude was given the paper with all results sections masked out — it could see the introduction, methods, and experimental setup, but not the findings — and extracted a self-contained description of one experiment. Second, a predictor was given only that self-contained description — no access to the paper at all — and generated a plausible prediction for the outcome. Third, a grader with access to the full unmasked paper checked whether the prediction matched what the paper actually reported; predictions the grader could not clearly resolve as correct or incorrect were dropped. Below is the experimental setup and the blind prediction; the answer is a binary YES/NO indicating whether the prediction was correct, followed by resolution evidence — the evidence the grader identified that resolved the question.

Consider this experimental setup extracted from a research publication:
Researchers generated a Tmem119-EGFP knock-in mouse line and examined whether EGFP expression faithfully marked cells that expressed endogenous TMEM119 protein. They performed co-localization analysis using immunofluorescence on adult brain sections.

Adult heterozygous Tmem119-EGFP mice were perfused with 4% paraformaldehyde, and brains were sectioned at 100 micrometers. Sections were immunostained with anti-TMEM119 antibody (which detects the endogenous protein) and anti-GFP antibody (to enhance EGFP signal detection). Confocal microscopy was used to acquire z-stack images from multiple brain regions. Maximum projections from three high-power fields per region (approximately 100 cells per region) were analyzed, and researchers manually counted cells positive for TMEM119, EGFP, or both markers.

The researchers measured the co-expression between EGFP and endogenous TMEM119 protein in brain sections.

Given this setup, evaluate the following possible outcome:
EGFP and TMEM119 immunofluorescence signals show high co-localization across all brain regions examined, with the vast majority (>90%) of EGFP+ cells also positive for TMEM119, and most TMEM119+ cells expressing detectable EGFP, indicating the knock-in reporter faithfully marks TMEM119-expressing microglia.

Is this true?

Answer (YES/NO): YES